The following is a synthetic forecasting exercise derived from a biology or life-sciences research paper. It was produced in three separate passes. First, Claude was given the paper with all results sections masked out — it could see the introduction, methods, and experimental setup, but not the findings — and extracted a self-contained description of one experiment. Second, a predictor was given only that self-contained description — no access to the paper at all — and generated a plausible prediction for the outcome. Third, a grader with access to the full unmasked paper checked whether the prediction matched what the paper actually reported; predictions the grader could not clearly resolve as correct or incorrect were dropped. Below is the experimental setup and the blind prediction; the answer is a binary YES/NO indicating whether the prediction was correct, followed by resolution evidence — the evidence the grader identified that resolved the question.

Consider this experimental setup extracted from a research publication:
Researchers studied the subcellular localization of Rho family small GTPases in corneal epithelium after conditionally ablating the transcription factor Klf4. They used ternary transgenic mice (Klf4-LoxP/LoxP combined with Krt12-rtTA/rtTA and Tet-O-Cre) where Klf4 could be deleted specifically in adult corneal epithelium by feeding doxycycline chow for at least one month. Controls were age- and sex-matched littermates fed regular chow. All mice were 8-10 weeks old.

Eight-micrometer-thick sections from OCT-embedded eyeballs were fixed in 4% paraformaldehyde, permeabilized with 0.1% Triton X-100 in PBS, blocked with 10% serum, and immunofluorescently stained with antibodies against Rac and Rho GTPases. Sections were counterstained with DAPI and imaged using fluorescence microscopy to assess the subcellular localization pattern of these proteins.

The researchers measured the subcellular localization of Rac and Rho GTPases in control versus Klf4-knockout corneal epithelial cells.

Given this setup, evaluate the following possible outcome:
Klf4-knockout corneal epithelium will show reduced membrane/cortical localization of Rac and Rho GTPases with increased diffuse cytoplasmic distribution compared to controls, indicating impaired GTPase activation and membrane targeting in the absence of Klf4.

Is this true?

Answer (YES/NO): YES